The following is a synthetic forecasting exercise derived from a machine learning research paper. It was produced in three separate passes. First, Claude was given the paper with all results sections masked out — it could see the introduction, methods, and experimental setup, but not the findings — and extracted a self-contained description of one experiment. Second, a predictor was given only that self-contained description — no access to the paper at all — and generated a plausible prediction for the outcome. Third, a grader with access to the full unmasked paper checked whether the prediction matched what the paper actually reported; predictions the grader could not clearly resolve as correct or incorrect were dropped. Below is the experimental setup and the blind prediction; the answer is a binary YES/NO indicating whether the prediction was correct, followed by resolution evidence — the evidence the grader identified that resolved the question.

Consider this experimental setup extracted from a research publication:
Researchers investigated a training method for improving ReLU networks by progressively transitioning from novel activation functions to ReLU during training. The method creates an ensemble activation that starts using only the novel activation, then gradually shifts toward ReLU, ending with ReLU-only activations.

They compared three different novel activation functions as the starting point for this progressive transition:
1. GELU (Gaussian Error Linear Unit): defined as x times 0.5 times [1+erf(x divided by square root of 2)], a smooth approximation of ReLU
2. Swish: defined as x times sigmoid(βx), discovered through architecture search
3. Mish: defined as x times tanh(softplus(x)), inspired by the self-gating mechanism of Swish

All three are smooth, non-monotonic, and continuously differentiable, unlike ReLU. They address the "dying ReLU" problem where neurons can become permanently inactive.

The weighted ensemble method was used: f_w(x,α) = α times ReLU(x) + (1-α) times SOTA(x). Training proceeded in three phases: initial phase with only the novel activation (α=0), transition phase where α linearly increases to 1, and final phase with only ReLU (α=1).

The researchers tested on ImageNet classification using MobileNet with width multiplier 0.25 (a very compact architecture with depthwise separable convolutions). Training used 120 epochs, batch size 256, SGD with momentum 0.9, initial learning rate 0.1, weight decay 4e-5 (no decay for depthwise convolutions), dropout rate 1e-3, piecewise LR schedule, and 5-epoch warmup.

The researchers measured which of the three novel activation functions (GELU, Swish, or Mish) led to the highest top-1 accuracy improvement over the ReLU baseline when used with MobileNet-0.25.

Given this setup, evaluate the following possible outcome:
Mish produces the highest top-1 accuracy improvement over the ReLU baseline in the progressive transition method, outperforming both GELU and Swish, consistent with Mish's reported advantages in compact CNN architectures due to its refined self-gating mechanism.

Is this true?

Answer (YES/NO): NO